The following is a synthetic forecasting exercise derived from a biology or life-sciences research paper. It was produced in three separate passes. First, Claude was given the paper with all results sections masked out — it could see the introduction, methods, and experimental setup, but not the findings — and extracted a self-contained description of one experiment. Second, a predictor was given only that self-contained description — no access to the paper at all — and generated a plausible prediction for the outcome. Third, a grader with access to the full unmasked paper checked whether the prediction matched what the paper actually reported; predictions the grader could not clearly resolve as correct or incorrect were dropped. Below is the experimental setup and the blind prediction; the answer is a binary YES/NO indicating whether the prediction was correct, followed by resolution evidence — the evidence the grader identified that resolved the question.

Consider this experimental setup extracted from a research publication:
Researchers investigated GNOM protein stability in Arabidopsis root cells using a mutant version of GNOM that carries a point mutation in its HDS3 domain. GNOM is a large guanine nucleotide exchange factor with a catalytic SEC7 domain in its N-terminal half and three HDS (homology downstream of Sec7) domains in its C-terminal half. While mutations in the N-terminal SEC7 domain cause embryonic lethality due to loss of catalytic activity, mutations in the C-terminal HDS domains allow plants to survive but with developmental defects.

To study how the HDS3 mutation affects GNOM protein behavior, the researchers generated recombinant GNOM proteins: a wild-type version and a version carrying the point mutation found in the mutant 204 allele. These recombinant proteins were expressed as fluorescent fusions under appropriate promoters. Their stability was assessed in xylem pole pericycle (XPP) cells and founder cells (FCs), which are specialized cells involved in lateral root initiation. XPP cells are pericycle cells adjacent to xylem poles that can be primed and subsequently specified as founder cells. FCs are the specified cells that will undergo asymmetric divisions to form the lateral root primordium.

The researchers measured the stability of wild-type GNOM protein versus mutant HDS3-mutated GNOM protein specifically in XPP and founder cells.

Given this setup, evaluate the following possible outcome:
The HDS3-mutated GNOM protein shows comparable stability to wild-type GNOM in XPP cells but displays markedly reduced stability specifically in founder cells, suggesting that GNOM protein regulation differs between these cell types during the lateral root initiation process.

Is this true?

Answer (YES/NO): NO